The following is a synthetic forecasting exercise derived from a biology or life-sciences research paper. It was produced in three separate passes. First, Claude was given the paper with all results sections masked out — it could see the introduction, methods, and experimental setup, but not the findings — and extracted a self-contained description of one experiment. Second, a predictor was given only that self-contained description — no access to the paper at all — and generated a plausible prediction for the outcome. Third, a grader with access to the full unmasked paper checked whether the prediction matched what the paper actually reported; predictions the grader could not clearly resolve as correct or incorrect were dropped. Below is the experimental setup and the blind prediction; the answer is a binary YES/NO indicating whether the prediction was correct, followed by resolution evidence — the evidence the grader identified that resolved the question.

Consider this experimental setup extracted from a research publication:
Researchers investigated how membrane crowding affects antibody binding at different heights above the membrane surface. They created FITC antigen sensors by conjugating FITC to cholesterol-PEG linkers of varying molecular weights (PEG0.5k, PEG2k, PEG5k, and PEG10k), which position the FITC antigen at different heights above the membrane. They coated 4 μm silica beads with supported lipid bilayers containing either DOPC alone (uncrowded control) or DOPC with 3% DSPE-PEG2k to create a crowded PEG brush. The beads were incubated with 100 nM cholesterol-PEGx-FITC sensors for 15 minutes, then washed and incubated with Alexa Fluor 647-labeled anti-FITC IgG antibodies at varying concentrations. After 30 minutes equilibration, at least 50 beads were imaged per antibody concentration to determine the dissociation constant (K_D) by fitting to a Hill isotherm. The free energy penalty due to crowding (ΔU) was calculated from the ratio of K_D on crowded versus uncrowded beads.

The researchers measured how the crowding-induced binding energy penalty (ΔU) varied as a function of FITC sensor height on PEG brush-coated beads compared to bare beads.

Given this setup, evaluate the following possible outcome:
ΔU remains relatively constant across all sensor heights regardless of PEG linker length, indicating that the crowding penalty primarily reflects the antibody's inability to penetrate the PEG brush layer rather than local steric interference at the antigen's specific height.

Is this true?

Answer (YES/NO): NO